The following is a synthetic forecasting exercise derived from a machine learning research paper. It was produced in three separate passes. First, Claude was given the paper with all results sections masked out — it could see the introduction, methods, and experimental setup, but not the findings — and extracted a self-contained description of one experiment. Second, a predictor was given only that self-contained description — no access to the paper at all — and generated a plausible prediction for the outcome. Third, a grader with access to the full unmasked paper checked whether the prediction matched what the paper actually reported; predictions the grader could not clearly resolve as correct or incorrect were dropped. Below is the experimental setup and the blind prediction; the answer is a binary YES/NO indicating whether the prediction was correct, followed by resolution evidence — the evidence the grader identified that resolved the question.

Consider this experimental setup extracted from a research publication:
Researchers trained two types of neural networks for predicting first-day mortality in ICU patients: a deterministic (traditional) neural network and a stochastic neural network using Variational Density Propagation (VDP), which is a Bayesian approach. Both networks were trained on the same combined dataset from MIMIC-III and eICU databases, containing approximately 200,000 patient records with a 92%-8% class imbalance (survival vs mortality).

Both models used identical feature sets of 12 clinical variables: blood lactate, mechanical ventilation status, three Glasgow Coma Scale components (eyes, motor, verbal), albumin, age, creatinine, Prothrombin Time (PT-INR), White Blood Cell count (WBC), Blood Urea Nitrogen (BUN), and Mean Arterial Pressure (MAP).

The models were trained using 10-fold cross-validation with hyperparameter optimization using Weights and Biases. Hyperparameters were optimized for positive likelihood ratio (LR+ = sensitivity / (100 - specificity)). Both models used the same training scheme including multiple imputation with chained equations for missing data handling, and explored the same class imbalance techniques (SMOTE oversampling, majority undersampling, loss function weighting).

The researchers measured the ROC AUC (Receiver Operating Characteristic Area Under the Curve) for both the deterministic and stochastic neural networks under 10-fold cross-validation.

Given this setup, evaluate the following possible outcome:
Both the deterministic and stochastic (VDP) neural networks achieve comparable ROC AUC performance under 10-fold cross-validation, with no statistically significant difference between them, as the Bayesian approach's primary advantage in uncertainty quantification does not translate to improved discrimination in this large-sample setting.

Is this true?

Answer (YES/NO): YES